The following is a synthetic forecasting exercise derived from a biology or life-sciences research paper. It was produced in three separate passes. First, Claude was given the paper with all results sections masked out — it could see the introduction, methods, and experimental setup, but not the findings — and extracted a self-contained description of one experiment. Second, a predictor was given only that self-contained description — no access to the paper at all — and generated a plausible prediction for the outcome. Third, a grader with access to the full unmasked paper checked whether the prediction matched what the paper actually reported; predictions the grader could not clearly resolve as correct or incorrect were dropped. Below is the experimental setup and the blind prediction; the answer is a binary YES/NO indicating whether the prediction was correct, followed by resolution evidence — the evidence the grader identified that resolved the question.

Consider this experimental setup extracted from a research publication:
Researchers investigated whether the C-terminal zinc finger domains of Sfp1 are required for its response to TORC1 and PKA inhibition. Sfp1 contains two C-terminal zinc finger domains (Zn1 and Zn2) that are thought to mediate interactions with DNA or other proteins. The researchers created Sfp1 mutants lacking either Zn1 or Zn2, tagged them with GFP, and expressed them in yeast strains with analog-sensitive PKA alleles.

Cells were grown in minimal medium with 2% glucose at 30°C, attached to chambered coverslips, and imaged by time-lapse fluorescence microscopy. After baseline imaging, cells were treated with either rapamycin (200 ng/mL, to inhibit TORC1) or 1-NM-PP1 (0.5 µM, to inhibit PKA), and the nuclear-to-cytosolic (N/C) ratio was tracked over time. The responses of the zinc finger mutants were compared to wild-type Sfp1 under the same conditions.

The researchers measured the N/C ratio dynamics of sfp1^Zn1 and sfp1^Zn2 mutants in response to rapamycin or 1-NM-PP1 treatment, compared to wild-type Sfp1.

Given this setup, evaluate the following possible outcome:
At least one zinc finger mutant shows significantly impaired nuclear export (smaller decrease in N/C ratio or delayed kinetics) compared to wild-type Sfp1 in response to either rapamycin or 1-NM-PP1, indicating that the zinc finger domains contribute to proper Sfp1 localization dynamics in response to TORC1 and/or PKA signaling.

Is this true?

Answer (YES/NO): YES